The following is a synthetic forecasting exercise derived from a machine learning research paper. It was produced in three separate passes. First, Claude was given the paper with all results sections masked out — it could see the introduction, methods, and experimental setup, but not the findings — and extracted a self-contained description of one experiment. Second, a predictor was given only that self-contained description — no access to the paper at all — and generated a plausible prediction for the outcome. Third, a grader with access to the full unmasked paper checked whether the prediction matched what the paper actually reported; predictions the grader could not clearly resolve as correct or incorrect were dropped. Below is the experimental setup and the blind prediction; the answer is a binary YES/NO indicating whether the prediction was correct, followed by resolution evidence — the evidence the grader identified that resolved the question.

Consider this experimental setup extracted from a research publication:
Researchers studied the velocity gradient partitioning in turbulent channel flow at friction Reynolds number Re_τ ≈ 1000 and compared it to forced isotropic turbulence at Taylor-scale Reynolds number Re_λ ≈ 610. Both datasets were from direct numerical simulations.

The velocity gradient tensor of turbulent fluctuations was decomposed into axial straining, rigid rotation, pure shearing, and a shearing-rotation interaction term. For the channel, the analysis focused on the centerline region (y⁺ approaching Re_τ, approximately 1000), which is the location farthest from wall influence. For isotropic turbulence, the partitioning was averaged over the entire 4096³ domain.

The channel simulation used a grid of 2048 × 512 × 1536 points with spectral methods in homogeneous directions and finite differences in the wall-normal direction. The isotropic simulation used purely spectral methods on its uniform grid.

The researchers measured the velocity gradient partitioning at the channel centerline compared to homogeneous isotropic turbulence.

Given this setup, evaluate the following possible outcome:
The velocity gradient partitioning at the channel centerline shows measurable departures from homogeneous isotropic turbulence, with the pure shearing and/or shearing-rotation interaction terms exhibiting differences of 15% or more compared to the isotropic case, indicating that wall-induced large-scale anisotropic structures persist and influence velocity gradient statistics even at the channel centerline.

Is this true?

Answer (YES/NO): NO